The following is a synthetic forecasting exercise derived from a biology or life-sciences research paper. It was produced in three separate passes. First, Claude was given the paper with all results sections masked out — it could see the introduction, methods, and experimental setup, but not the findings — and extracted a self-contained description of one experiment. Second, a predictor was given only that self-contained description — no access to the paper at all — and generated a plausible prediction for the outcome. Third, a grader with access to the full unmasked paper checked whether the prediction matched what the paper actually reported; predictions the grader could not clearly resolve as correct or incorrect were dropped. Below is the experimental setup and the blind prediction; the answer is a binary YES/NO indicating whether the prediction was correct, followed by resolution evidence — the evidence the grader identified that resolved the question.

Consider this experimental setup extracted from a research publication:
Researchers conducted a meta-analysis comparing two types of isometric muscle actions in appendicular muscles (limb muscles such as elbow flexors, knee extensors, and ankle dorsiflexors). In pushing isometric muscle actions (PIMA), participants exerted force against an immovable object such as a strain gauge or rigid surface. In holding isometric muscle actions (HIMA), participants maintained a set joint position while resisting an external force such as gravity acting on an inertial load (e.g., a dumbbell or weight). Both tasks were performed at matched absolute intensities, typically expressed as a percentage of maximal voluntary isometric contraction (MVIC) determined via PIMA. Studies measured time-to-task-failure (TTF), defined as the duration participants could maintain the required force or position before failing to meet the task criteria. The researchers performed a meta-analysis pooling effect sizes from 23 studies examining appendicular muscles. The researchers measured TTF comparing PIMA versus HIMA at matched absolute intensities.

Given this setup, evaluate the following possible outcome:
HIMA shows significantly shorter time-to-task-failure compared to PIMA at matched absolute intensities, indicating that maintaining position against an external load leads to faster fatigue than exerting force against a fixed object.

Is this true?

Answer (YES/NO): YES